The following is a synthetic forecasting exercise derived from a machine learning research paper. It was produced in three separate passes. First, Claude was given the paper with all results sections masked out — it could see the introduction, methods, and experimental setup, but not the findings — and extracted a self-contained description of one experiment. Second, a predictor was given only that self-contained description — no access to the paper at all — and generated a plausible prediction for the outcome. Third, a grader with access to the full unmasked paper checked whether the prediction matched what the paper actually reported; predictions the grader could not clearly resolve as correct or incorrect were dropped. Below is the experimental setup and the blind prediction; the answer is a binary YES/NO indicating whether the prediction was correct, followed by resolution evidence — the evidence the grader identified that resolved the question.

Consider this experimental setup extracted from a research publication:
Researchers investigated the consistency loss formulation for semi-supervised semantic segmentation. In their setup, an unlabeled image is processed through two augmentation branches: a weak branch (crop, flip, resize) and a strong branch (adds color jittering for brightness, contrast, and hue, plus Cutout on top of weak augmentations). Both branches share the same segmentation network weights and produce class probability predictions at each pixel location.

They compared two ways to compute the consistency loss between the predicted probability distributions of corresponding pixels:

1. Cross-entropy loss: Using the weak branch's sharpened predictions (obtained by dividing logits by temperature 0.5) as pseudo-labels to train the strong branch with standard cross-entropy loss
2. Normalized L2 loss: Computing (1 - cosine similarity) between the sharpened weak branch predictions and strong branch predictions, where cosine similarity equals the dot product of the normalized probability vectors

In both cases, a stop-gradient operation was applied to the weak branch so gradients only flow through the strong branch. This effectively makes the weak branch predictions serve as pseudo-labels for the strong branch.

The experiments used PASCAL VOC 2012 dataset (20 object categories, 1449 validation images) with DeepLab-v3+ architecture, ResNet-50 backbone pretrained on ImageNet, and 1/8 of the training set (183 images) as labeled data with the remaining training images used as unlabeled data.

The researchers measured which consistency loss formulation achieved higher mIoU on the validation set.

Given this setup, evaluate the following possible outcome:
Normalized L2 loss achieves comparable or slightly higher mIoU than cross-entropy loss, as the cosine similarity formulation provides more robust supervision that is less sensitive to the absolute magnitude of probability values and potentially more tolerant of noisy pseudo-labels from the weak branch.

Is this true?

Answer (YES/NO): YES